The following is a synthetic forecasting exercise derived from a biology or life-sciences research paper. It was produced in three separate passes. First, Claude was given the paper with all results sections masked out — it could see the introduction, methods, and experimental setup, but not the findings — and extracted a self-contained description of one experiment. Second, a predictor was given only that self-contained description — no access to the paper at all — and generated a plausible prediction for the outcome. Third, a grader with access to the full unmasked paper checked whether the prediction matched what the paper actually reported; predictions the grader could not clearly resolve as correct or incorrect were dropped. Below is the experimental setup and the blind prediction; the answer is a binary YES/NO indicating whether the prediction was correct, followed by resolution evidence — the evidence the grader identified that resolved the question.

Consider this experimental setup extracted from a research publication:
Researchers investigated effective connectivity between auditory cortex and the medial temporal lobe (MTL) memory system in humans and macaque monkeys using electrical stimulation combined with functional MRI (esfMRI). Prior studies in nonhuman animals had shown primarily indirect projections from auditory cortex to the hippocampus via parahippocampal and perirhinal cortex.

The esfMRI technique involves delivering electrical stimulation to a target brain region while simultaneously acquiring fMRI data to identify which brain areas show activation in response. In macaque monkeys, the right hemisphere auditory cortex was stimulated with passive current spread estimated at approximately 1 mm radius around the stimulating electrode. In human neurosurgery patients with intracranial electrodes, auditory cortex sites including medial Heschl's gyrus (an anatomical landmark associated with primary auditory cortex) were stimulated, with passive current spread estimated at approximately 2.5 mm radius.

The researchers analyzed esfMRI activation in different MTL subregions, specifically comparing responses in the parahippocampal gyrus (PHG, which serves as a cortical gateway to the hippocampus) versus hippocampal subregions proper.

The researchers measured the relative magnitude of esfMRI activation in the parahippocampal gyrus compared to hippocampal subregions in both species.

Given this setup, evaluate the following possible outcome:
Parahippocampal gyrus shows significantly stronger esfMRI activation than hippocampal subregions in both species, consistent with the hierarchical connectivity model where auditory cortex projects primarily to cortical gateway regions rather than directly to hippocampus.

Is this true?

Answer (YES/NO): NO